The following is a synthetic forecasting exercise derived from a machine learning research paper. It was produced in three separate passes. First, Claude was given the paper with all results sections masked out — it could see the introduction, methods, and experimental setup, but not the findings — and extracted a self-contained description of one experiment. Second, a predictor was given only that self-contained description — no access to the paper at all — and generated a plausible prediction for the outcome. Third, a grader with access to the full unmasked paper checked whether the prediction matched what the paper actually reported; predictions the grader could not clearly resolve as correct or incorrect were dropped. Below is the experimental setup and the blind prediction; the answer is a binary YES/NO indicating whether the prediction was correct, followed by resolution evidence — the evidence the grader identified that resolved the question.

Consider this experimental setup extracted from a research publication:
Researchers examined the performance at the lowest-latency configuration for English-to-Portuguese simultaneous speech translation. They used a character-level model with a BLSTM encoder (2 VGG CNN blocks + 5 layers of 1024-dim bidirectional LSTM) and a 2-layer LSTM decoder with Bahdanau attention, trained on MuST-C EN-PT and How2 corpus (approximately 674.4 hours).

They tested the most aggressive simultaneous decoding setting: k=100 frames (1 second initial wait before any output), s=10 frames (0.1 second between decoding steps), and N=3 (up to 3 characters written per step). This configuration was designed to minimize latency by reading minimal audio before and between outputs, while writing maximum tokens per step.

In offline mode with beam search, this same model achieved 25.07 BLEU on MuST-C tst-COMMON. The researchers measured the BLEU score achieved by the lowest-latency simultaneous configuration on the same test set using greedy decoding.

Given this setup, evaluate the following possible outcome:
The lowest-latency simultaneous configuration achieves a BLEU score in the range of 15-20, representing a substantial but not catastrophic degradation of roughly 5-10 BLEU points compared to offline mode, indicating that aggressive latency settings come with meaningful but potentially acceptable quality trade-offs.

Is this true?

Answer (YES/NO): NO